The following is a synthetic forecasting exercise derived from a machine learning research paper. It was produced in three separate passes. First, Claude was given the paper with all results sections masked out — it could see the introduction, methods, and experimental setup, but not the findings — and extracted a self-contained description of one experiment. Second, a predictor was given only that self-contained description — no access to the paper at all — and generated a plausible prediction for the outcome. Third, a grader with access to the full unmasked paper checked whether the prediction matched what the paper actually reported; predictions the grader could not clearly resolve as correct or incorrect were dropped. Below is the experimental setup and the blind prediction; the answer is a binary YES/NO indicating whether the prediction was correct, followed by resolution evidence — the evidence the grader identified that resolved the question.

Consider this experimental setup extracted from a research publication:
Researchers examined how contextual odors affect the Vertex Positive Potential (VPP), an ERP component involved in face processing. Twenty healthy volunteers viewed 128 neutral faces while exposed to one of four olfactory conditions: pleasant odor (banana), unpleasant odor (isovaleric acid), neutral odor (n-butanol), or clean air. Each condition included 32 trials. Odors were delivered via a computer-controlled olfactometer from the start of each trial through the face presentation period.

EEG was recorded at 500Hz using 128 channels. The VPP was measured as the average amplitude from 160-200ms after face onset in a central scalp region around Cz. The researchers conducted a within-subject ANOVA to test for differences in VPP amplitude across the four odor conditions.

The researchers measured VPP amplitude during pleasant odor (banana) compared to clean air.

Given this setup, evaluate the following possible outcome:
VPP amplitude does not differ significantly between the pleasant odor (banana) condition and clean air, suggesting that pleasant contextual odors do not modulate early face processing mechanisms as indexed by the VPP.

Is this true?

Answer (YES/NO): YES